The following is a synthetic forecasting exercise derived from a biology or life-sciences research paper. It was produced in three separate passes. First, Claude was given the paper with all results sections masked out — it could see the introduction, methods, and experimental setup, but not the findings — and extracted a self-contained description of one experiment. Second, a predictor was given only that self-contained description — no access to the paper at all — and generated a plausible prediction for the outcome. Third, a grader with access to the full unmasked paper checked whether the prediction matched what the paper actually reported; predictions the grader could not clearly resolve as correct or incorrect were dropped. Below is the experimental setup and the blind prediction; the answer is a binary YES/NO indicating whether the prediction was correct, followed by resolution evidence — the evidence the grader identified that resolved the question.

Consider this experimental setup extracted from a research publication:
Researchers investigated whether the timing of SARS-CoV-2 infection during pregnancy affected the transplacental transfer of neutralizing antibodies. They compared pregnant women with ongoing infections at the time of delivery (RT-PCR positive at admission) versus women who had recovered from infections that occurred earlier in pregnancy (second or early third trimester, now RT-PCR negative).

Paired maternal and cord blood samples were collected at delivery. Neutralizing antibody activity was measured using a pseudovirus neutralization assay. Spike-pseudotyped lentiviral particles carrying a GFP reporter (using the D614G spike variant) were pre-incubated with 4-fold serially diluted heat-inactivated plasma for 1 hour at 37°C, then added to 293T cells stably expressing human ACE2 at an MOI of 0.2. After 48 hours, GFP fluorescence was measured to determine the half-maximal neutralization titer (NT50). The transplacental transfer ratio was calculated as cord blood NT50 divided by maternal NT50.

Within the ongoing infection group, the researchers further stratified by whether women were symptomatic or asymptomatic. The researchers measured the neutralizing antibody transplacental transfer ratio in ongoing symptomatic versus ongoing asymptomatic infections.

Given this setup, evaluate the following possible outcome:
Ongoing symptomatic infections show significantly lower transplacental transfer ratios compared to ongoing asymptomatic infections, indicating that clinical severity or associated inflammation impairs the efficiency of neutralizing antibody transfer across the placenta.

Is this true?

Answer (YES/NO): YES